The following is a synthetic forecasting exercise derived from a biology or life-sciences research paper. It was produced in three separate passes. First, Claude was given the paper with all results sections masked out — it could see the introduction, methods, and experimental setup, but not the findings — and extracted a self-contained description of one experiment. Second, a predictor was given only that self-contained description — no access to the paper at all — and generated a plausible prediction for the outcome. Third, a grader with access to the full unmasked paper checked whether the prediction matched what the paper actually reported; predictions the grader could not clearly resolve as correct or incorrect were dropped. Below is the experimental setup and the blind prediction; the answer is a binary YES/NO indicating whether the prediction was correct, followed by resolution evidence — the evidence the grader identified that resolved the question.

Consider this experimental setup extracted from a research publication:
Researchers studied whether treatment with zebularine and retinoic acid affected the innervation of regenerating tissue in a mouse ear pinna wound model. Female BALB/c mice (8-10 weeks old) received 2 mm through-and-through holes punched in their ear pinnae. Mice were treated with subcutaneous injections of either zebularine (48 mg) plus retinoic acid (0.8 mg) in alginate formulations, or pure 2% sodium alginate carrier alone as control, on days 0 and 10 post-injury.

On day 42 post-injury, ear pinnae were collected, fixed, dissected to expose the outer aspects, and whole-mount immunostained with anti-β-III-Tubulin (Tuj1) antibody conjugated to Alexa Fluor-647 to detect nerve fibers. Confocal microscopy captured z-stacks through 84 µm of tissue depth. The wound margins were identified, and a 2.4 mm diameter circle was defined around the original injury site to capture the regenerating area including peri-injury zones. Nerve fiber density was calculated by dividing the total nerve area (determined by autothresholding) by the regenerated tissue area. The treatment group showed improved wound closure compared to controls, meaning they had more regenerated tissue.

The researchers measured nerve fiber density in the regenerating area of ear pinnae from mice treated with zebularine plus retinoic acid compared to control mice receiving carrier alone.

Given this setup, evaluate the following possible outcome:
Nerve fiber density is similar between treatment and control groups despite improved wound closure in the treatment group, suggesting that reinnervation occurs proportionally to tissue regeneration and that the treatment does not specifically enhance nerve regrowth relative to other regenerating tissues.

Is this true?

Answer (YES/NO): YES